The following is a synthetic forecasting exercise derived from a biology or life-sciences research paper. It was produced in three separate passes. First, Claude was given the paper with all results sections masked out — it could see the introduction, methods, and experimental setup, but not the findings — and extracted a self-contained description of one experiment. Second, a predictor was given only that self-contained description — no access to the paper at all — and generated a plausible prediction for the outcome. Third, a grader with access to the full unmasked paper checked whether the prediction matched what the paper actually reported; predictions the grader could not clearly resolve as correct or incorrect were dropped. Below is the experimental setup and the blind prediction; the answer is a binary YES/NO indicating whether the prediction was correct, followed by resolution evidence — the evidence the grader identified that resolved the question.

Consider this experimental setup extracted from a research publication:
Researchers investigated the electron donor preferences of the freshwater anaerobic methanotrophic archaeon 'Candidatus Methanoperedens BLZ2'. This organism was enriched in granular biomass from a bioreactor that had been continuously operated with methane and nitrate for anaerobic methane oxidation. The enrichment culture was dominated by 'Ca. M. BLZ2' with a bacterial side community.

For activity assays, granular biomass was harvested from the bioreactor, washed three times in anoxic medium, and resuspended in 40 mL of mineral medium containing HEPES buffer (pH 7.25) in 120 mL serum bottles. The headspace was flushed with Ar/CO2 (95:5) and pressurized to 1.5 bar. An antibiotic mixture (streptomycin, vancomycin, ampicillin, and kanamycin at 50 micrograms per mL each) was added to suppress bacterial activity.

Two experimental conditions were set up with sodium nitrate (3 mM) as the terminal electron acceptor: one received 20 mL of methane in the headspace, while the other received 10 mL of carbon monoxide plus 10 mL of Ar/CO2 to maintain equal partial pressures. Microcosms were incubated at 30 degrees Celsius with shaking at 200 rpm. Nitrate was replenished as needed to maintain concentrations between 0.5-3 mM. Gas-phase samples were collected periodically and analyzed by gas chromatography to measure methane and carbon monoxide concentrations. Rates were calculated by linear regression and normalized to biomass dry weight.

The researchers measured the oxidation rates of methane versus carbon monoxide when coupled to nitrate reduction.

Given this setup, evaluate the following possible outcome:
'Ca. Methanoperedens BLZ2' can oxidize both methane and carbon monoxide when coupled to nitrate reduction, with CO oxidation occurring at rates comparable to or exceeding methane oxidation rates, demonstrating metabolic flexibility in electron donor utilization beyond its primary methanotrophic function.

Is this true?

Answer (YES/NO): YES